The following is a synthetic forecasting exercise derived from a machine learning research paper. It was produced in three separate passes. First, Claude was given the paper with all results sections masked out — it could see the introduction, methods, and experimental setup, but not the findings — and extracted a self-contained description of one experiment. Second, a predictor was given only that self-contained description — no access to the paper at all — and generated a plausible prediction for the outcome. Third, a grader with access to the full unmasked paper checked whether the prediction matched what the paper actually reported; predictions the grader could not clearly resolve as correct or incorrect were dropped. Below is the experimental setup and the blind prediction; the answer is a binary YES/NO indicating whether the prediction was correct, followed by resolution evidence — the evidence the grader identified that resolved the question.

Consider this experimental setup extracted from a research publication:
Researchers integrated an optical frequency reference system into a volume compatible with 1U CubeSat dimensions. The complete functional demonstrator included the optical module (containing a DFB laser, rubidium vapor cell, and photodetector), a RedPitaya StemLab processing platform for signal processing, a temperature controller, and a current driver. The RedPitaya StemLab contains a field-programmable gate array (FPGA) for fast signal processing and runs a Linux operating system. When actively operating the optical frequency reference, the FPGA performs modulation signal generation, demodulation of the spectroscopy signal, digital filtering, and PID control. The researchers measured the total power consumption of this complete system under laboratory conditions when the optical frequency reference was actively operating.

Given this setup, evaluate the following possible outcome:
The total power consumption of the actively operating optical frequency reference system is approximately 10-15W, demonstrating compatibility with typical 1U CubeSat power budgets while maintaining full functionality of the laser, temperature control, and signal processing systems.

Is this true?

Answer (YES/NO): NO